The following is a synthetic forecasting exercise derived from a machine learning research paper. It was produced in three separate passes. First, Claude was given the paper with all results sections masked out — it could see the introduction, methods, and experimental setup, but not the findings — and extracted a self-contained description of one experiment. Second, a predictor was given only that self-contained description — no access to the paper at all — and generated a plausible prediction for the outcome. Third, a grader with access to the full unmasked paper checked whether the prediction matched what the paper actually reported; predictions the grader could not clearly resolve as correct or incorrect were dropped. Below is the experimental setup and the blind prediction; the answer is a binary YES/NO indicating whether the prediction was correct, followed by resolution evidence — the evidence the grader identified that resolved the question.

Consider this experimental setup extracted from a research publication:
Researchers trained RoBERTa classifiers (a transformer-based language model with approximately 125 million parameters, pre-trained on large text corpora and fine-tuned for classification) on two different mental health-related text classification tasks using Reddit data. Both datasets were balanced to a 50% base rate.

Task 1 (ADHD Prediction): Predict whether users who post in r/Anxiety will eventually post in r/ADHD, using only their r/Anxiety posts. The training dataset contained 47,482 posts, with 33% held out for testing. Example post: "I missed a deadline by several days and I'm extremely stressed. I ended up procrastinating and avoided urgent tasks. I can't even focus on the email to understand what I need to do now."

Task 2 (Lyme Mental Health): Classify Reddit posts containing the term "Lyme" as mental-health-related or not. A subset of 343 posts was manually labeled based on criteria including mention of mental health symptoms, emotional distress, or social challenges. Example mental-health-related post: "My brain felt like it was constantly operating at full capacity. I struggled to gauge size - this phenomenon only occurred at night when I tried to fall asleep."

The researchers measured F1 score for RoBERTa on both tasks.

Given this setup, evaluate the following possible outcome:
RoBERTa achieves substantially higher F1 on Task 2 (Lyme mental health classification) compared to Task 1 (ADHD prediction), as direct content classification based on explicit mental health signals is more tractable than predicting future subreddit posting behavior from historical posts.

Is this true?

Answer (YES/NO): NO